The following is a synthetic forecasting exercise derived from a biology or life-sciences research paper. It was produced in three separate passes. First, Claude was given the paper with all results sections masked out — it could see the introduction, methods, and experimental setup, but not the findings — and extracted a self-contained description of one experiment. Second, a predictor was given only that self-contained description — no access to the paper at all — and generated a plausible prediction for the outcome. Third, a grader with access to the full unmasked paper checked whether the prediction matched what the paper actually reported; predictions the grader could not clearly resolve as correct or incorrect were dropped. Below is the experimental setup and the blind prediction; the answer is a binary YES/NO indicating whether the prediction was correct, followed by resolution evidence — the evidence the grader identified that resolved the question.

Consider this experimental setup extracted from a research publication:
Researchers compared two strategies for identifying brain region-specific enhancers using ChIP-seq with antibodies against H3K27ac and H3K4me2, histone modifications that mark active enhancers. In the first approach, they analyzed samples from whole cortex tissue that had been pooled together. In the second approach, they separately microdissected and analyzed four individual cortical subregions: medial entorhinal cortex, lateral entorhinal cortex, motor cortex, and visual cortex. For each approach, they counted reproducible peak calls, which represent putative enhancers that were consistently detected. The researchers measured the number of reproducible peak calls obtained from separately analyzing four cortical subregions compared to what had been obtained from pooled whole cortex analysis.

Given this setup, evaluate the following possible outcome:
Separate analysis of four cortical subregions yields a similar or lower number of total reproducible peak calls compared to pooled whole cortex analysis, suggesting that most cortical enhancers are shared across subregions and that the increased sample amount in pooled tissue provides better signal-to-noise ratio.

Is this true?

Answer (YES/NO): NO